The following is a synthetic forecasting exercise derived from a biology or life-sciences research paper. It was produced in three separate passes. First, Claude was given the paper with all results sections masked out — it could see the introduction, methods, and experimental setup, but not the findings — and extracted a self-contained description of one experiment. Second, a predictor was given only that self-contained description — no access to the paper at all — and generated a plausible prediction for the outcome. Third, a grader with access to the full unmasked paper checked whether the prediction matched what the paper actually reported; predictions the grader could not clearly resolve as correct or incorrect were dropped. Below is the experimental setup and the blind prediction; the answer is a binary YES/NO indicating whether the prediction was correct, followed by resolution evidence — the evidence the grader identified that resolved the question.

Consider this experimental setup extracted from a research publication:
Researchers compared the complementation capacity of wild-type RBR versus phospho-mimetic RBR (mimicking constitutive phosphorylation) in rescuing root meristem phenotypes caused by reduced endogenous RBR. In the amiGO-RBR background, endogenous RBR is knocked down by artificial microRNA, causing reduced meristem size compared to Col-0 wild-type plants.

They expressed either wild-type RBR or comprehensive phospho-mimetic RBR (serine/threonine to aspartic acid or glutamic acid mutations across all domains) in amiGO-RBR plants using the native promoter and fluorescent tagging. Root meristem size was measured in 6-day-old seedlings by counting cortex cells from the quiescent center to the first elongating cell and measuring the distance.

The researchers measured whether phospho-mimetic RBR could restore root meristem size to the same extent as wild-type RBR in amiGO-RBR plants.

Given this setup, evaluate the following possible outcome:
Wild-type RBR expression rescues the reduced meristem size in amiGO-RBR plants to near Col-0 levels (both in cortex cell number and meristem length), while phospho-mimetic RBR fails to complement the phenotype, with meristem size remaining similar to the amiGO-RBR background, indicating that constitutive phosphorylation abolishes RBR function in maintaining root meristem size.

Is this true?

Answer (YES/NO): NO